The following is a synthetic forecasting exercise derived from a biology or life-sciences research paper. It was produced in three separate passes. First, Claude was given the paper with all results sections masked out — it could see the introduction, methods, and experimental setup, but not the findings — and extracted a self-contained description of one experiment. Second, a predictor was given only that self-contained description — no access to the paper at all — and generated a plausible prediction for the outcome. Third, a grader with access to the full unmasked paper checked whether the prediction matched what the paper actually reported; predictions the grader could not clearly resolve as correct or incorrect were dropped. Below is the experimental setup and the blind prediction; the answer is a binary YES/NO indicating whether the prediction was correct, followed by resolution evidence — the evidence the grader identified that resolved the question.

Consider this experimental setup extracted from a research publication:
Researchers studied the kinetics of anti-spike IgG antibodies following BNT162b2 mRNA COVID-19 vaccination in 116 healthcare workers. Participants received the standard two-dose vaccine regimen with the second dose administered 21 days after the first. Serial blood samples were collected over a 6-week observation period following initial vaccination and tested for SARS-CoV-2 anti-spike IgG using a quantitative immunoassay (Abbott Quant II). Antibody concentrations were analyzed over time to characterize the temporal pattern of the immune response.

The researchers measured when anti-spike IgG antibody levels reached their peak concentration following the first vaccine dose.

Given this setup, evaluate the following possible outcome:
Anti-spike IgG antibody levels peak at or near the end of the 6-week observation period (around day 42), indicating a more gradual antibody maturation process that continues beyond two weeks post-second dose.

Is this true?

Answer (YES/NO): NO